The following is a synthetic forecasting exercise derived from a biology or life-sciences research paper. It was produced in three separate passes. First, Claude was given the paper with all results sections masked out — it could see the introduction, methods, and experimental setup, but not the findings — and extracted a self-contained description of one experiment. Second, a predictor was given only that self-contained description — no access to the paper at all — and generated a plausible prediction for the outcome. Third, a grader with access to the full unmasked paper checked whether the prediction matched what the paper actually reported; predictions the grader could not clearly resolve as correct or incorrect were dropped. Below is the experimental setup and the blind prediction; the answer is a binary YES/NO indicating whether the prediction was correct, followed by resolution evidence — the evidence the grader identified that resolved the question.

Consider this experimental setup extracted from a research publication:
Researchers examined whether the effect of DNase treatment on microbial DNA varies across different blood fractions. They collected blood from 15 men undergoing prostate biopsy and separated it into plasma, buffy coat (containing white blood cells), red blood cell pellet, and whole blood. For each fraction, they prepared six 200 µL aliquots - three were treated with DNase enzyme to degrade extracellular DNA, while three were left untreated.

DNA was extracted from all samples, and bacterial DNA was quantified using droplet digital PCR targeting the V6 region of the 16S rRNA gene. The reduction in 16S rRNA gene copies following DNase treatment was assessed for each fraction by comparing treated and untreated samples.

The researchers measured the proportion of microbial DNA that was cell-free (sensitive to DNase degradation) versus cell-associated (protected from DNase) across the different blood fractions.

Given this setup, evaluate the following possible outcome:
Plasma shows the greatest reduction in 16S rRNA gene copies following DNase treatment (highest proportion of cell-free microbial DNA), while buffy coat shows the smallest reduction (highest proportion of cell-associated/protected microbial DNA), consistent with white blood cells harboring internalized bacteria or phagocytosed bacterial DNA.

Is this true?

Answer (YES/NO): YES